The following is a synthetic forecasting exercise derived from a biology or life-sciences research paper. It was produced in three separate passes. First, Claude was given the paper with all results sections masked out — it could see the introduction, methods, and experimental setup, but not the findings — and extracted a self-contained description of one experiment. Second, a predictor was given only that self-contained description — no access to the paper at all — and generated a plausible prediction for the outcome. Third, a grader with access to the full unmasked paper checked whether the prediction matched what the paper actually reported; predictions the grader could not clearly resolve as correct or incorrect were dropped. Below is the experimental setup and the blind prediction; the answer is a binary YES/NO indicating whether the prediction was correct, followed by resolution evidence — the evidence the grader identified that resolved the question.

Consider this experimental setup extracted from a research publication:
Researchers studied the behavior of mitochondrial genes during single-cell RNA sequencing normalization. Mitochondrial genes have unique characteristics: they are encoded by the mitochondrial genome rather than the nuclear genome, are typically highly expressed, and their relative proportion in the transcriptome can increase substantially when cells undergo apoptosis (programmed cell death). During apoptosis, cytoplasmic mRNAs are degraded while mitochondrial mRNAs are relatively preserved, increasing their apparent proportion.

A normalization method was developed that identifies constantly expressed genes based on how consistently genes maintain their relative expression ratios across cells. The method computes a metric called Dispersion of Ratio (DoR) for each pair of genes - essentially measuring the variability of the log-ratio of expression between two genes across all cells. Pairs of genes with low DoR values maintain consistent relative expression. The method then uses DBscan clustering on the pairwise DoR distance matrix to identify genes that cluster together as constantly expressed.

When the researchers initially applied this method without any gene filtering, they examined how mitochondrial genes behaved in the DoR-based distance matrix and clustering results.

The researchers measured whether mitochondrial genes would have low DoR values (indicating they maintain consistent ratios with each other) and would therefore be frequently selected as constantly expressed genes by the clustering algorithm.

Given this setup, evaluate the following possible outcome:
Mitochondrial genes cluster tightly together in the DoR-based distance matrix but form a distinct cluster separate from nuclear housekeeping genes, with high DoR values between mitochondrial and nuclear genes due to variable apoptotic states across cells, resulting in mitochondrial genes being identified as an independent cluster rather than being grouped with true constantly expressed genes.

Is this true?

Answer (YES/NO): NO